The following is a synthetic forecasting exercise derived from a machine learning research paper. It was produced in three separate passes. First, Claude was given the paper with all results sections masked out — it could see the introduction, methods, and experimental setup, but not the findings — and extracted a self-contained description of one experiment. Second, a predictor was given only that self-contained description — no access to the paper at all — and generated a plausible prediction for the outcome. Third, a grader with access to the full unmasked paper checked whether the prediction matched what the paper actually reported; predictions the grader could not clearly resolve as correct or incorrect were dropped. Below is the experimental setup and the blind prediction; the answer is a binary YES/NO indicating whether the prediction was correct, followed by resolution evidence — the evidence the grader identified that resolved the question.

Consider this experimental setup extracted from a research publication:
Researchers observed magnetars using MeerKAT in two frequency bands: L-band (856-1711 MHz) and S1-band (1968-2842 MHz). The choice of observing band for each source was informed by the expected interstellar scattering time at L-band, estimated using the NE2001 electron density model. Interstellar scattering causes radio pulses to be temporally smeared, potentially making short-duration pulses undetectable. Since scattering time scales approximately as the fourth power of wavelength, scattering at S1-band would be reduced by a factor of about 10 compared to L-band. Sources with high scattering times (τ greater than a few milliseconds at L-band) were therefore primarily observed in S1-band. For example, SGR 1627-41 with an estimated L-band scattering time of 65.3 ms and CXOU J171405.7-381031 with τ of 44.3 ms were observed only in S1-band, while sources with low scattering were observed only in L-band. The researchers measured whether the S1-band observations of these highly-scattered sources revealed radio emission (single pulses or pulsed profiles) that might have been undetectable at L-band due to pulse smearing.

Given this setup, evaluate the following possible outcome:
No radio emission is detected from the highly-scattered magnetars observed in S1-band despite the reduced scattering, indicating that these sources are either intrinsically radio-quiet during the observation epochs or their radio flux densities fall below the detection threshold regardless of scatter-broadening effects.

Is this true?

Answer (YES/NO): YES